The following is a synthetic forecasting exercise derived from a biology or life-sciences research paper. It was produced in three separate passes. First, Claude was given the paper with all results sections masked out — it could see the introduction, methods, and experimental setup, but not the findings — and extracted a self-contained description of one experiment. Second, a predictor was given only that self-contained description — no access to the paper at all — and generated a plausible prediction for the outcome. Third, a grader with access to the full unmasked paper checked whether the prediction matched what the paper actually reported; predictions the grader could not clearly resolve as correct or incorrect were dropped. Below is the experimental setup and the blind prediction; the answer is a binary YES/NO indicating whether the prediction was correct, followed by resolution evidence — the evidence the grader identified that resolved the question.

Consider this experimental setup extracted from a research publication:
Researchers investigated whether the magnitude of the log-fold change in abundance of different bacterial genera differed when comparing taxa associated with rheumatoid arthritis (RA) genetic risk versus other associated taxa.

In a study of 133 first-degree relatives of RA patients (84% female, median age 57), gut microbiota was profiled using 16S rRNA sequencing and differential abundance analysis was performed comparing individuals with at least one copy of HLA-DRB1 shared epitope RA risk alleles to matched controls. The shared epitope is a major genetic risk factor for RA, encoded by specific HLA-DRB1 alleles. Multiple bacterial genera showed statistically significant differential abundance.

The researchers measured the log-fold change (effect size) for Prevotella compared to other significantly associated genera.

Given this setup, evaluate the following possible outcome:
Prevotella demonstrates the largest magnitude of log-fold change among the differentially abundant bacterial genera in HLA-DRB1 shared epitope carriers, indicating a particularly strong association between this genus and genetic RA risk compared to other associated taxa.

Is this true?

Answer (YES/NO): YES